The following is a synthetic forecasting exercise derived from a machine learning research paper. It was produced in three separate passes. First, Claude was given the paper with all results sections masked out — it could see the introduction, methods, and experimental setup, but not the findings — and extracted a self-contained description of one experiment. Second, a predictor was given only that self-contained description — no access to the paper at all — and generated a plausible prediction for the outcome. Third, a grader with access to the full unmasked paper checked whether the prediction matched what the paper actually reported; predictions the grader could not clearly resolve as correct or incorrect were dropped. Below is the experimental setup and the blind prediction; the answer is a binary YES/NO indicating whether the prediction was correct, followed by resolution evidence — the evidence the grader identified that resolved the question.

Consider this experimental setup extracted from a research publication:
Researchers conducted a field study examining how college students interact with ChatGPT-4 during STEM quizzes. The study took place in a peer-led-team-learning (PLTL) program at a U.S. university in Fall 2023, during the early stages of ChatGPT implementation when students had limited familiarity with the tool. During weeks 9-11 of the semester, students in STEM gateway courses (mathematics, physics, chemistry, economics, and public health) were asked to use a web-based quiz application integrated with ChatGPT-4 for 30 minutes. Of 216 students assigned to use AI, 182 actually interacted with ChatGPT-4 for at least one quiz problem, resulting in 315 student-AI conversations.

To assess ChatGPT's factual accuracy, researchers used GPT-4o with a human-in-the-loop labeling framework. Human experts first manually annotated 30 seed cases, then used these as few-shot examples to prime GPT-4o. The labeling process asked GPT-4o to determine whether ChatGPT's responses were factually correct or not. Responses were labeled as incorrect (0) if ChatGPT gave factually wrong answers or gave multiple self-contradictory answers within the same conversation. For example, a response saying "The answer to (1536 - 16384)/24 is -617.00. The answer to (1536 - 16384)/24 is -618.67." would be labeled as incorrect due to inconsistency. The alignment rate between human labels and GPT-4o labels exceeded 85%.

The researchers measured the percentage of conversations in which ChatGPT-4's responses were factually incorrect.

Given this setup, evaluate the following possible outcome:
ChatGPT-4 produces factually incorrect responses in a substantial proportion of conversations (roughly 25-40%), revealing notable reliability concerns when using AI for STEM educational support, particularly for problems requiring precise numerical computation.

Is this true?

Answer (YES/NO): NO